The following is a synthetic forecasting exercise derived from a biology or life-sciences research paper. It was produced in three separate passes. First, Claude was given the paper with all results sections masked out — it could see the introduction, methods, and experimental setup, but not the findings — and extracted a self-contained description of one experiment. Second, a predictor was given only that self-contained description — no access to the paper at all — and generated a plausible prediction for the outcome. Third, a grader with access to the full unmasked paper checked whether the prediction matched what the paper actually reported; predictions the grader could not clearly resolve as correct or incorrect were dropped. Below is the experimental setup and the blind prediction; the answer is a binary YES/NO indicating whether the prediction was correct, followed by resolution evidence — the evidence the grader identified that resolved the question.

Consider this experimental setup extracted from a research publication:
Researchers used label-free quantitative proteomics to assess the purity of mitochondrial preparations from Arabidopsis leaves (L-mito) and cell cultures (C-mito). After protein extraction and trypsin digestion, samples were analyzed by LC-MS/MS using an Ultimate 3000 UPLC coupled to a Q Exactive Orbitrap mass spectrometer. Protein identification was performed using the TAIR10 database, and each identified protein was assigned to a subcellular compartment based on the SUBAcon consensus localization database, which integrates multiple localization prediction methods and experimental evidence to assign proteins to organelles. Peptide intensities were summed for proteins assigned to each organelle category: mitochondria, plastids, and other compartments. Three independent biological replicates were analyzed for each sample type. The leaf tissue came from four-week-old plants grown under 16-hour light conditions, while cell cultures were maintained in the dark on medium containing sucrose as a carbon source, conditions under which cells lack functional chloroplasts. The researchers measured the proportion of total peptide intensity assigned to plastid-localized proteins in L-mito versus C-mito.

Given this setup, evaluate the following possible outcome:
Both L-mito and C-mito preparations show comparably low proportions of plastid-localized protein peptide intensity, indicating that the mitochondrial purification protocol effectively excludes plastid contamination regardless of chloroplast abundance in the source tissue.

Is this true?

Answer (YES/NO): YES